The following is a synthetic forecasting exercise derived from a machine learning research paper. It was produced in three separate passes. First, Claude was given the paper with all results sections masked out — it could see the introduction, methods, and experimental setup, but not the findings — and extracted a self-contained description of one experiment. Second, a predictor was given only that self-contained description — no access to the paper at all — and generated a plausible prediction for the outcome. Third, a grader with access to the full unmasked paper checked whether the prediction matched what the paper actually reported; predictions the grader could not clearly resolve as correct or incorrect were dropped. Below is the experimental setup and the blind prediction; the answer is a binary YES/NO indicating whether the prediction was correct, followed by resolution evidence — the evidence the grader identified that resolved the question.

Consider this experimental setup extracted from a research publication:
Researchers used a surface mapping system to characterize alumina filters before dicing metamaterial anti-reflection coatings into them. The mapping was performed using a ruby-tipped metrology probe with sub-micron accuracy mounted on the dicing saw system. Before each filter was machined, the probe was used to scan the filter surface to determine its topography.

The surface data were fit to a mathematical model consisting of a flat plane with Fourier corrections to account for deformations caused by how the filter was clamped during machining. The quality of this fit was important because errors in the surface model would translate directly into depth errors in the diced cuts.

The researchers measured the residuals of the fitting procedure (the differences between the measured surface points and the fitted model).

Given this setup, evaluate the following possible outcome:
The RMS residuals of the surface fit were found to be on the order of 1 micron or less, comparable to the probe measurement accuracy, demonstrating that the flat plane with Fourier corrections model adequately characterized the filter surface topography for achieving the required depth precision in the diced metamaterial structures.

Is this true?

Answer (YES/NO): NO